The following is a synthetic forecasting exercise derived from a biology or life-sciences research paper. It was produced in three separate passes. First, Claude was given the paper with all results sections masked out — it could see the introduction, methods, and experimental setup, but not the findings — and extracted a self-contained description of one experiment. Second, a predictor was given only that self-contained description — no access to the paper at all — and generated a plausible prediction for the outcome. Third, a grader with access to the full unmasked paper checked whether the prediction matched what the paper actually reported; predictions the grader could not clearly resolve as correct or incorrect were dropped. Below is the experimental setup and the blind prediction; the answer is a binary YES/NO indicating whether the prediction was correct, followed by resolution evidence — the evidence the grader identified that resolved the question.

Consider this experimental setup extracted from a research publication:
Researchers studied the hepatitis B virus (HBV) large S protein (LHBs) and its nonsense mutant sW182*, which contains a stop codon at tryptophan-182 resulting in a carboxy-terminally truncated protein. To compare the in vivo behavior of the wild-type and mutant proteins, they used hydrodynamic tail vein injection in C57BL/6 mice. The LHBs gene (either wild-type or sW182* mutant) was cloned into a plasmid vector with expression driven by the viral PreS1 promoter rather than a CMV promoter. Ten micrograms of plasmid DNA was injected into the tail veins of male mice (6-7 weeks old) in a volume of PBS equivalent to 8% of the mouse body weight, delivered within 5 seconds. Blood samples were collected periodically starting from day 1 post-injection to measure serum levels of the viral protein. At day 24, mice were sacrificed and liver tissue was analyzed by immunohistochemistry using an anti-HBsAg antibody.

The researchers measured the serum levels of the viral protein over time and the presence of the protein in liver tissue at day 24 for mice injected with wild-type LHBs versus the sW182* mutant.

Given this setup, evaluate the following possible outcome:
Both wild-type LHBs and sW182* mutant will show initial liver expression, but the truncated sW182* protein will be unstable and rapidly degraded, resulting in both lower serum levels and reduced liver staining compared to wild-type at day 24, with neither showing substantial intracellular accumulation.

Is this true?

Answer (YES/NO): NO